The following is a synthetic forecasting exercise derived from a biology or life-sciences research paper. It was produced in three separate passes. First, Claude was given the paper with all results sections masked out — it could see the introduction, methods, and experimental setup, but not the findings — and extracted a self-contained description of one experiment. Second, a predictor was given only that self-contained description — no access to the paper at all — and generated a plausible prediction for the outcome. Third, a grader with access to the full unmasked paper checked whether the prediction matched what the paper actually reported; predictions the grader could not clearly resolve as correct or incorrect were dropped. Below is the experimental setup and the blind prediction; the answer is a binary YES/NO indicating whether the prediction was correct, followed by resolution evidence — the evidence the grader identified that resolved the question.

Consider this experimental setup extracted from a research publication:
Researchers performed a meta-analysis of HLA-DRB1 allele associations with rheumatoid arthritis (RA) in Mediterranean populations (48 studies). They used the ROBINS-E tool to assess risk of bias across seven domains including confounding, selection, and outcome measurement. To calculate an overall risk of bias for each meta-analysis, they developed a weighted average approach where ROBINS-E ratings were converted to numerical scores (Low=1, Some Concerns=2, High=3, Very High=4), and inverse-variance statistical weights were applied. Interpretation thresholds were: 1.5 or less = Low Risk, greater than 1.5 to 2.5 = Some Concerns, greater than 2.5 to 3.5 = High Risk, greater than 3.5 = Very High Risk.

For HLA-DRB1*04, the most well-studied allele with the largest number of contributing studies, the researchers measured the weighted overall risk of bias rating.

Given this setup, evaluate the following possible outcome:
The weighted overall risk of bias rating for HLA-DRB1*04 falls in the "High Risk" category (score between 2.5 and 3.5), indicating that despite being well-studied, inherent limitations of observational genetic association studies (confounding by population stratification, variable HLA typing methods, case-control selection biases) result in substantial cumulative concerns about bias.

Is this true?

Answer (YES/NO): NO